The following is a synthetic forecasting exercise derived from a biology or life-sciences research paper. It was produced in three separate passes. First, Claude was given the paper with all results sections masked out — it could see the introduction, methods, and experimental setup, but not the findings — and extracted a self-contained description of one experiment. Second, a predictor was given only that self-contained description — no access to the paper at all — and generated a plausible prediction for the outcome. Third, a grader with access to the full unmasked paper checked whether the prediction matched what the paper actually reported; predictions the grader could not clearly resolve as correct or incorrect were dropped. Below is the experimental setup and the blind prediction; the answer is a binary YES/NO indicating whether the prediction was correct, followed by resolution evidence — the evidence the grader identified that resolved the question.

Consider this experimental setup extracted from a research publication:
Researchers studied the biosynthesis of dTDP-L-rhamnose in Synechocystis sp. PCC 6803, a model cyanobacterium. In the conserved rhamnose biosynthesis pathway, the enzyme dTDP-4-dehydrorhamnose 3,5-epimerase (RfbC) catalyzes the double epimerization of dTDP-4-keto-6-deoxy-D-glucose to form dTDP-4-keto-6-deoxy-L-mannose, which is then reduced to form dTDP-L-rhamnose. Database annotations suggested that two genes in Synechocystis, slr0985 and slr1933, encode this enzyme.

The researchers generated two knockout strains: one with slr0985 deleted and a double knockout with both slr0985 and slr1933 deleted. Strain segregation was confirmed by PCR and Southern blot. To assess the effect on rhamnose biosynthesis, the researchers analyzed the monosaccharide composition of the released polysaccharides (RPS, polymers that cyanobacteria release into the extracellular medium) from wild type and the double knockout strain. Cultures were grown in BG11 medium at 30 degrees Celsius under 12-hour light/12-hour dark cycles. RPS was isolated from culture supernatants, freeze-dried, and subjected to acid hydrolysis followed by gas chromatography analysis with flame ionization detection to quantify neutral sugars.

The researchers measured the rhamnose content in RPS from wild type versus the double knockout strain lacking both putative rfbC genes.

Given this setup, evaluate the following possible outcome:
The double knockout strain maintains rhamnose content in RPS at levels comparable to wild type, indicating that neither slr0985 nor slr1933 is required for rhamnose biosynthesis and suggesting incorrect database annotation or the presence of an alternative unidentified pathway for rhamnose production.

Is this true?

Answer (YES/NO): YES